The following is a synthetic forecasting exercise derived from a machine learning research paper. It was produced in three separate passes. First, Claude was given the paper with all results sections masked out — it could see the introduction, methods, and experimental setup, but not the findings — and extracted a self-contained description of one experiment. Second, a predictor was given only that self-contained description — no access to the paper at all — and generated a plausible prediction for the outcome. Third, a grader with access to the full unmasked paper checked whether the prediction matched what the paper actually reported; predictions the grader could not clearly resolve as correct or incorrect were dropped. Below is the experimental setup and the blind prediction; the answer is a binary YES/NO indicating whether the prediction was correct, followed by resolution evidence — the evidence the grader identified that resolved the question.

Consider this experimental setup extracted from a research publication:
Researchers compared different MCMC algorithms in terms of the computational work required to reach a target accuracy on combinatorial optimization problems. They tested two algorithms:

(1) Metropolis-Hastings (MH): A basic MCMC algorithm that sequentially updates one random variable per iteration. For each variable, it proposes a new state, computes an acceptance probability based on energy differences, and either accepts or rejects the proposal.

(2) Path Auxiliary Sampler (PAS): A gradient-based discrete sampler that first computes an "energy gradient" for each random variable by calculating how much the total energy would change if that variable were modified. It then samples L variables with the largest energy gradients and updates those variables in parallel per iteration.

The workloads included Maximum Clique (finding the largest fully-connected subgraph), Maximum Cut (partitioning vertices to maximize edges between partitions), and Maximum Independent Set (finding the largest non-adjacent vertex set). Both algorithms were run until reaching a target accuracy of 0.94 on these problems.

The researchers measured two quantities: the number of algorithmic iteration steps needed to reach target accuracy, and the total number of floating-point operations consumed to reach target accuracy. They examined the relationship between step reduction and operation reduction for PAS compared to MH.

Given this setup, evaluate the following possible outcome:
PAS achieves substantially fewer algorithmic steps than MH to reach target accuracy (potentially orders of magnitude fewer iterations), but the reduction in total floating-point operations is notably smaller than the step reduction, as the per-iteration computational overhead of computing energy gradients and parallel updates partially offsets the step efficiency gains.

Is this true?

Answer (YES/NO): NO